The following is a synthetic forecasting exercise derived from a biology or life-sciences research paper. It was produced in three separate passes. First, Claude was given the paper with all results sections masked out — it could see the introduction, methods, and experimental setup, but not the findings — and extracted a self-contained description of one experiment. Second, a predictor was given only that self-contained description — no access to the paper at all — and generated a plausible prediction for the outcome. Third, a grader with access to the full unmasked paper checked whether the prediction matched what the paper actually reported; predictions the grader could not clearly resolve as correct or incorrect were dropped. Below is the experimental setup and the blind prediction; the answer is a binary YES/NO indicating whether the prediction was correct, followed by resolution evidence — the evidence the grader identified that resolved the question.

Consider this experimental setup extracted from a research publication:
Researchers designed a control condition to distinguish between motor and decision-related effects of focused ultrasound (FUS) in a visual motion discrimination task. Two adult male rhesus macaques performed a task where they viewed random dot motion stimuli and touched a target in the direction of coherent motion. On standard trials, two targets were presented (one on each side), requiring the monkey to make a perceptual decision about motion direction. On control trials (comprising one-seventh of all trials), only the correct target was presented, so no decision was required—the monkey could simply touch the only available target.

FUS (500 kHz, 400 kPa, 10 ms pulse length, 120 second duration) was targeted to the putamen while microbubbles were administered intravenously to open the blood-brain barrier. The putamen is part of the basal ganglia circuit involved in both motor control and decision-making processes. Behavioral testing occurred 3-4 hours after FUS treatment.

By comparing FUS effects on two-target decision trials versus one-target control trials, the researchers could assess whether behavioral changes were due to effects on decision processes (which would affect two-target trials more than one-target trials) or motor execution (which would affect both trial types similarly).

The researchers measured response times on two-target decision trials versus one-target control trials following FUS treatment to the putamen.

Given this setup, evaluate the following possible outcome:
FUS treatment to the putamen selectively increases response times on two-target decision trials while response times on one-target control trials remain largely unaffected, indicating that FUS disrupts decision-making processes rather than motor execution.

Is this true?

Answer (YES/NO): NO